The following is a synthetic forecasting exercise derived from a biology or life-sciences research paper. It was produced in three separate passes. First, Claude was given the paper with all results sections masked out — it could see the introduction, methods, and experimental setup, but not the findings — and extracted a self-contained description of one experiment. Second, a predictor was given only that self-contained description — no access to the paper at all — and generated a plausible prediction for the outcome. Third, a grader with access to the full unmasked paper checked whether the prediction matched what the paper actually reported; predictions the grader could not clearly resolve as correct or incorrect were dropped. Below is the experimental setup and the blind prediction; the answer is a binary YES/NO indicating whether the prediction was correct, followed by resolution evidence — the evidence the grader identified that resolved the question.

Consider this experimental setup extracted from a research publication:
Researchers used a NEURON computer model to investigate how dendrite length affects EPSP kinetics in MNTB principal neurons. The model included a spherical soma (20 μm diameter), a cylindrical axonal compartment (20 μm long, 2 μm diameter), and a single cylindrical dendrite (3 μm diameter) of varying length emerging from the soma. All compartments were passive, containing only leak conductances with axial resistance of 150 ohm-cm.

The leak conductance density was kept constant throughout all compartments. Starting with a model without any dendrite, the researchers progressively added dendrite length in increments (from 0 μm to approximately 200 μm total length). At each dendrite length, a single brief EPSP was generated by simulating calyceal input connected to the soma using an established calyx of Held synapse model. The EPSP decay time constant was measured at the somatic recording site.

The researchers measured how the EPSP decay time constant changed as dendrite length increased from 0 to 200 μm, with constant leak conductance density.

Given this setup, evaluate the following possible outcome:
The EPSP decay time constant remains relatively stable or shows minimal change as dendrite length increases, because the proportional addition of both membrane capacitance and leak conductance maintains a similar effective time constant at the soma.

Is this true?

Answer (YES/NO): YES